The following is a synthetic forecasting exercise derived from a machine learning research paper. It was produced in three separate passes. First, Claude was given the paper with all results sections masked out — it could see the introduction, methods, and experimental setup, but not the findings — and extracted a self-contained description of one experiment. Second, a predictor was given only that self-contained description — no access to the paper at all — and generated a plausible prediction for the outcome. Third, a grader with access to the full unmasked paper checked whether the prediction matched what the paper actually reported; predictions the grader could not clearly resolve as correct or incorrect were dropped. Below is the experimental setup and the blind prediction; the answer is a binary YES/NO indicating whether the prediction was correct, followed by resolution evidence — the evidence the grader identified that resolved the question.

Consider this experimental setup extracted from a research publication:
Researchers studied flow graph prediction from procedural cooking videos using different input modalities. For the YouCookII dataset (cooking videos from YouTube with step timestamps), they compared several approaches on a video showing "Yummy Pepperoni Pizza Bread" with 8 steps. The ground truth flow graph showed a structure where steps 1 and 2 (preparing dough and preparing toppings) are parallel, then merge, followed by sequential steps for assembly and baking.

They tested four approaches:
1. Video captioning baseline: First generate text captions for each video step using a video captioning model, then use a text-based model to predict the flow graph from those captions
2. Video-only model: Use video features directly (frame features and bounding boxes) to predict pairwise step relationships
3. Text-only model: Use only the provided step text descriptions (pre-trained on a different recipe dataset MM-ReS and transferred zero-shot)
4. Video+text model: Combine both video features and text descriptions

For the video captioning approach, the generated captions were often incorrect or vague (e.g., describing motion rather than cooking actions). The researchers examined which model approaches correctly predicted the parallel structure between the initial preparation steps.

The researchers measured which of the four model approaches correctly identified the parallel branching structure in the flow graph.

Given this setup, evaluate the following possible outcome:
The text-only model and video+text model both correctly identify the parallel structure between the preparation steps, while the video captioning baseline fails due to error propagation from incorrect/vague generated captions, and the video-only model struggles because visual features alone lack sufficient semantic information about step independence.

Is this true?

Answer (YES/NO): NO